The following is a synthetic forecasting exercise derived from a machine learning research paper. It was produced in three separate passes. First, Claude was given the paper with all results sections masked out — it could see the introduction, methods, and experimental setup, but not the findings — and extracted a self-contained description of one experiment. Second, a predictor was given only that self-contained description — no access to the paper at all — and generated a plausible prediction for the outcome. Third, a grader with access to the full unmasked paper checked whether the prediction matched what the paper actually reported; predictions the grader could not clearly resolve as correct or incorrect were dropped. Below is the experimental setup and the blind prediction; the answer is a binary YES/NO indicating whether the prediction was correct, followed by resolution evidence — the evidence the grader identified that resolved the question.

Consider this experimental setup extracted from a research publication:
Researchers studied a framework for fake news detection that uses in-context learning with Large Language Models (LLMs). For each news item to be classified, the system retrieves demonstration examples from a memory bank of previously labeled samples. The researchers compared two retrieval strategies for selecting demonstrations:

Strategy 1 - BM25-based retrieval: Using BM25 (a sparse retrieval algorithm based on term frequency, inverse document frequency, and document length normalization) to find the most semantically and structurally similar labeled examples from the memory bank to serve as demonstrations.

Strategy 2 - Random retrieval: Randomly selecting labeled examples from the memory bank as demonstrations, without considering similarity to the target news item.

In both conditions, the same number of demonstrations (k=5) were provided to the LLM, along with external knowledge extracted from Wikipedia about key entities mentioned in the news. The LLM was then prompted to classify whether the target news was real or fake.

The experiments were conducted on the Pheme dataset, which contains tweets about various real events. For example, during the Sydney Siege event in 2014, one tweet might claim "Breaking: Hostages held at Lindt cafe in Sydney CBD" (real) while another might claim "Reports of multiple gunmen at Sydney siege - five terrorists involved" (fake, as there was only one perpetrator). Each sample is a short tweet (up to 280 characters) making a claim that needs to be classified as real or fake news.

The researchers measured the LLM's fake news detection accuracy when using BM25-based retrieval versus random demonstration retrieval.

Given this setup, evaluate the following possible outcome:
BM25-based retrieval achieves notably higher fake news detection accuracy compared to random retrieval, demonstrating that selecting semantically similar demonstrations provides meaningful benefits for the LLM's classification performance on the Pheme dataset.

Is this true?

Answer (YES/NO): YES